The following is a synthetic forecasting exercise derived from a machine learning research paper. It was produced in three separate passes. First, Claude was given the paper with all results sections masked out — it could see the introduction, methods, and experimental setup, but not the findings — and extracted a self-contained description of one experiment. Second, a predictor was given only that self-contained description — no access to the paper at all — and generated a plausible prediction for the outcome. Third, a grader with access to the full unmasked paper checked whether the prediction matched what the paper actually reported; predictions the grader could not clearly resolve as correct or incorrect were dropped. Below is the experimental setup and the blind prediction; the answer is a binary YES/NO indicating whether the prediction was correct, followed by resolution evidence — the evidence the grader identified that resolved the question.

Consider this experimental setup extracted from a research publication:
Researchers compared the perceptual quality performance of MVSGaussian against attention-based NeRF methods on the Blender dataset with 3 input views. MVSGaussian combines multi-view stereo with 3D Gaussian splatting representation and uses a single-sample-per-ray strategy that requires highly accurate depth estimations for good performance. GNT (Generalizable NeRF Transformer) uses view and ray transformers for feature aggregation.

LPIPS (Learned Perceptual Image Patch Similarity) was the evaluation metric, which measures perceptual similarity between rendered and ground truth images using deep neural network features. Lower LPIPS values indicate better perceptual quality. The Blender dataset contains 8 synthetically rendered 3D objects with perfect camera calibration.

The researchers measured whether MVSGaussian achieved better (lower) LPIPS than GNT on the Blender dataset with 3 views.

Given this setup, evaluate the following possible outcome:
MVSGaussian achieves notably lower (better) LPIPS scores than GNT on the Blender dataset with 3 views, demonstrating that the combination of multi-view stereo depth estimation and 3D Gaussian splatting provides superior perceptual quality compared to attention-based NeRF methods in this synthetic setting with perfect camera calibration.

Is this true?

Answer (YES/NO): YES